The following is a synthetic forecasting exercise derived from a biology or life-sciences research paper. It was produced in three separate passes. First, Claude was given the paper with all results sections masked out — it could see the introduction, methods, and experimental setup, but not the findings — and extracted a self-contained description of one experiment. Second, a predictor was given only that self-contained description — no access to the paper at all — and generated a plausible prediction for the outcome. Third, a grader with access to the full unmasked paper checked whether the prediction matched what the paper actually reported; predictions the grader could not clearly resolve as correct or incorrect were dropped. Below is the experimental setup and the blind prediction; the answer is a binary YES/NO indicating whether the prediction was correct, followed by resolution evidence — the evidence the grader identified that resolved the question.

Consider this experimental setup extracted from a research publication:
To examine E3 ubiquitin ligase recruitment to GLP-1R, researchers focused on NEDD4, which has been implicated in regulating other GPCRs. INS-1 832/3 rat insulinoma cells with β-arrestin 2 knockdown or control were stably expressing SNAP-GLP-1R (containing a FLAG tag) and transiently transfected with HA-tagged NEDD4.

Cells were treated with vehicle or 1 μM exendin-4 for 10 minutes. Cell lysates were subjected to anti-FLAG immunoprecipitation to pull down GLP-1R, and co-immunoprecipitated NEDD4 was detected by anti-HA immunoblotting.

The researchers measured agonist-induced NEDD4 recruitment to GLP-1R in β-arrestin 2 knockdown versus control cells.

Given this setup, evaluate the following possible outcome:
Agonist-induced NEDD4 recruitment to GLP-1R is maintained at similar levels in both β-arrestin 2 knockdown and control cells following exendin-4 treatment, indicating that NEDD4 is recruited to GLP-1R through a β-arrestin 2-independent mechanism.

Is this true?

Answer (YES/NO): NO